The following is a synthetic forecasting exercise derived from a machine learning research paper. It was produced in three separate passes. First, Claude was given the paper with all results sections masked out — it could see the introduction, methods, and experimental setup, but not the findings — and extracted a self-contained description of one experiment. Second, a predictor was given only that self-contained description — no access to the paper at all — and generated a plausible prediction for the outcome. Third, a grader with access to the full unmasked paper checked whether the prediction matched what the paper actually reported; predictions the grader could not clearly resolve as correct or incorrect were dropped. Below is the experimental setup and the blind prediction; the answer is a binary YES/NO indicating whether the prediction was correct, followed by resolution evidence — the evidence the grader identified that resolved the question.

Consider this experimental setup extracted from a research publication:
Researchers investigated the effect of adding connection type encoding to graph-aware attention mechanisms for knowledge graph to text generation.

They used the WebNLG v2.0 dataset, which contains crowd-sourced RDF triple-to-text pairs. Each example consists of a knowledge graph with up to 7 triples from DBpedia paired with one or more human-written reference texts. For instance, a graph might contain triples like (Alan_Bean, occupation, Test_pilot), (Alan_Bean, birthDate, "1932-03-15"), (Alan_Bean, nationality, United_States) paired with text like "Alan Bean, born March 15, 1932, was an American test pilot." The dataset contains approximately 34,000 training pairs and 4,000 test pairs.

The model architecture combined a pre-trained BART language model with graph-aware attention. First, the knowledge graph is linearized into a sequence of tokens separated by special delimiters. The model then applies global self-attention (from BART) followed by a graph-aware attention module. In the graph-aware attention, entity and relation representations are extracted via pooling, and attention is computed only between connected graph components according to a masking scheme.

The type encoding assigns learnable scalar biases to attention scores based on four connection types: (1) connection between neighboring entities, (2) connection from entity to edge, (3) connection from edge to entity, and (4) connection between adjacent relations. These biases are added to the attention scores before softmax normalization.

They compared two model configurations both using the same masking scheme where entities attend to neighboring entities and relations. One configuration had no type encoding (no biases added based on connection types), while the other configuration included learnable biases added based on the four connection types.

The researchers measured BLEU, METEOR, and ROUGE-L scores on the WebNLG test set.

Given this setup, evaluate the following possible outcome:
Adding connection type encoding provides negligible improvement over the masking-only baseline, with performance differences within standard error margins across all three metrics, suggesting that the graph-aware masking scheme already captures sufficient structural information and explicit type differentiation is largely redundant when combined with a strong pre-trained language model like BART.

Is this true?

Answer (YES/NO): NO